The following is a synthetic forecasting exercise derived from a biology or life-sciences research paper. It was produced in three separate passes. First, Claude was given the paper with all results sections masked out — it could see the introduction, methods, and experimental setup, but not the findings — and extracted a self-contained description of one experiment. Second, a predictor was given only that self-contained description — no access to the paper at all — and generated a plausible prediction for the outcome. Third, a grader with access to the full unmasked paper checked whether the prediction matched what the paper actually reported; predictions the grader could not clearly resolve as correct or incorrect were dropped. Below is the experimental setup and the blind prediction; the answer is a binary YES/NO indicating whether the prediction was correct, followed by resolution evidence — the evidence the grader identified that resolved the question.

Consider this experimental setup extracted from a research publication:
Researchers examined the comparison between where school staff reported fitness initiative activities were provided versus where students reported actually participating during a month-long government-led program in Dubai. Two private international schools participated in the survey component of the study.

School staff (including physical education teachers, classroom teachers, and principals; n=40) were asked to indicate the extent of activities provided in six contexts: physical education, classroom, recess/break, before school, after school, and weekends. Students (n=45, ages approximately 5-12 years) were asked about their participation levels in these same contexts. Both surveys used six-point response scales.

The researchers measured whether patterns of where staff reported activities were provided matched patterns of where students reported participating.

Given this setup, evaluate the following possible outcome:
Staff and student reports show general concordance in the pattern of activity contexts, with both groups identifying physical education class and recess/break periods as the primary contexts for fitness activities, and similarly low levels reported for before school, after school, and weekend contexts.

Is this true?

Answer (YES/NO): NO